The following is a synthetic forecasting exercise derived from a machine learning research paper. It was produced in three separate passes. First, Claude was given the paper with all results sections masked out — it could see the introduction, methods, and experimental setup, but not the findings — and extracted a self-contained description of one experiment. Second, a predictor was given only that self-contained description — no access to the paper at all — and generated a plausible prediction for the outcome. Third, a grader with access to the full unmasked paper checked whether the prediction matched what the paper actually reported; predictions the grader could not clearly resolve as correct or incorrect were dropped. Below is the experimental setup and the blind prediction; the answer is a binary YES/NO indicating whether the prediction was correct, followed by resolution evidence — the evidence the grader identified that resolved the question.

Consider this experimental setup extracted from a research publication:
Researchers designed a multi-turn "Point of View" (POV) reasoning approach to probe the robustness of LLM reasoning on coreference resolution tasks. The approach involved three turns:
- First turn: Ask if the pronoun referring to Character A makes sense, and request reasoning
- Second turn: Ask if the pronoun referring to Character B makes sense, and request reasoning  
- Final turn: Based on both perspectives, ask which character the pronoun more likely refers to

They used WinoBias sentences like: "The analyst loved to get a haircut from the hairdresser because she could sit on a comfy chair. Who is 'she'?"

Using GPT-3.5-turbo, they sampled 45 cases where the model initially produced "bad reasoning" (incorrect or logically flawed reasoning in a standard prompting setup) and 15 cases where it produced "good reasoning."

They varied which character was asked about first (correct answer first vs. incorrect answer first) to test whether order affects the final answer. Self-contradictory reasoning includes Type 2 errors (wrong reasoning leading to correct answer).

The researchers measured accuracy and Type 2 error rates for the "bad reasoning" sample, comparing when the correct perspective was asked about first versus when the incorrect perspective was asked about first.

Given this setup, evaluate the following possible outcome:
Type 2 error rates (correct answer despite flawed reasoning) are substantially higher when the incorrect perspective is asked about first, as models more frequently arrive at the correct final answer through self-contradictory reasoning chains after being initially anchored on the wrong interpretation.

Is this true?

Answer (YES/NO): YES